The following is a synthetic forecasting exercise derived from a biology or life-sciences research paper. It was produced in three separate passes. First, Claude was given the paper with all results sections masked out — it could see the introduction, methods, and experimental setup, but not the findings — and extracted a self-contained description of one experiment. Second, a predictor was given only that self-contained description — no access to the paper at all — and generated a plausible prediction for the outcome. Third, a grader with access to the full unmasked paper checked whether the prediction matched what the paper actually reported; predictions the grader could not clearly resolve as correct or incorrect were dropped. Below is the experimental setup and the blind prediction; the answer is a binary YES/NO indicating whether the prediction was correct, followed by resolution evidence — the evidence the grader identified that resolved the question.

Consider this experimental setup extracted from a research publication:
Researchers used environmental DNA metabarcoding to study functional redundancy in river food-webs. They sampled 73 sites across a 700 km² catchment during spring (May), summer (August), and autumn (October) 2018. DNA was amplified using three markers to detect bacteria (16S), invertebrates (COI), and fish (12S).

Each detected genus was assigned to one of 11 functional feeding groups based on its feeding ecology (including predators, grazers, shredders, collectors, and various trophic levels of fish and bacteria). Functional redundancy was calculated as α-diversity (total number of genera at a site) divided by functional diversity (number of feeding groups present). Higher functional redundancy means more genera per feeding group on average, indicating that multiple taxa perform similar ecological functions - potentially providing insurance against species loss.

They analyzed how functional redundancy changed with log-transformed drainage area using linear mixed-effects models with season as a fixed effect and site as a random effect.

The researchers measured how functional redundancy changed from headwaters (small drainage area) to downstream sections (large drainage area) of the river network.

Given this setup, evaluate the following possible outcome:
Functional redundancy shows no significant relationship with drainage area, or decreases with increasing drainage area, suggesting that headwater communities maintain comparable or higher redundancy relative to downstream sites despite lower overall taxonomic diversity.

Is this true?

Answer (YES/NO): NO